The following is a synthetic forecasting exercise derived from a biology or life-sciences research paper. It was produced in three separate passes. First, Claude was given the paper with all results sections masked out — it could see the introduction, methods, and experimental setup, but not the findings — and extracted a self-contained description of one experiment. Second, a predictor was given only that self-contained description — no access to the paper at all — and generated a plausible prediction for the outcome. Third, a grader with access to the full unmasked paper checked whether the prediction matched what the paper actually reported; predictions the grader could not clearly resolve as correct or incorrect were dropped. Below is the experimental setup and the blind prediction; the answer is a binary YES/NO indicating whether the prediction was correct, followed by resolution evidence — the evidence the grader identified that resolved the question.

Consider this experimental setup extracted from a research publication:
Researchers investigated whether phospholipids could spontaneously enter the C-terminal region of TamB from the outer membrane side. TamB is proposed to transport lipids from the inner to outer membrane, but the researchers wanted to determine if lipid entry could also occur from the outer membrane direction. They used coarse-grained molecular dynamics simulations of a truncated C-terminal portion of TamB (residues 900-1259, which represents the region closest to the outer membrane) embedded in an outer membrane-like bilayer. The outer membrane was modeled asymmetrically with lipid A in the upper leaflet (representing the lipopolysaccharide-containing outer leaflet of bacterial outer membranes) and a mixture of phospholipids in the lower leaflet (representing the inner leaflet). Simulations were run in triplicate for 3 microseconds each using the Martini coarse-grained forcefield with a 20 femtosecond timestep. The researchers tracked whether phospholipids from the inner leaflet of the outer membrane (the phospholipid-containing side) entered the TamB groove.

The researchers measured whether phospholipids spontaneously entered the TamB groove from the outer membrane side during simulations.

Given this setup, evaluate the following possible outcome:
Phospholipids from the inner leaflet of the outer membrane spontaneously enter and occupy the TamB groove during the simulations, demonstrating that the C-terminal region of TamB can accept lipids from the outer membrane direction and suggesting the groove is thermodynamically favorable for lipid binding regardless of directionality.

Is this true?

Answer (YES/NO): YES